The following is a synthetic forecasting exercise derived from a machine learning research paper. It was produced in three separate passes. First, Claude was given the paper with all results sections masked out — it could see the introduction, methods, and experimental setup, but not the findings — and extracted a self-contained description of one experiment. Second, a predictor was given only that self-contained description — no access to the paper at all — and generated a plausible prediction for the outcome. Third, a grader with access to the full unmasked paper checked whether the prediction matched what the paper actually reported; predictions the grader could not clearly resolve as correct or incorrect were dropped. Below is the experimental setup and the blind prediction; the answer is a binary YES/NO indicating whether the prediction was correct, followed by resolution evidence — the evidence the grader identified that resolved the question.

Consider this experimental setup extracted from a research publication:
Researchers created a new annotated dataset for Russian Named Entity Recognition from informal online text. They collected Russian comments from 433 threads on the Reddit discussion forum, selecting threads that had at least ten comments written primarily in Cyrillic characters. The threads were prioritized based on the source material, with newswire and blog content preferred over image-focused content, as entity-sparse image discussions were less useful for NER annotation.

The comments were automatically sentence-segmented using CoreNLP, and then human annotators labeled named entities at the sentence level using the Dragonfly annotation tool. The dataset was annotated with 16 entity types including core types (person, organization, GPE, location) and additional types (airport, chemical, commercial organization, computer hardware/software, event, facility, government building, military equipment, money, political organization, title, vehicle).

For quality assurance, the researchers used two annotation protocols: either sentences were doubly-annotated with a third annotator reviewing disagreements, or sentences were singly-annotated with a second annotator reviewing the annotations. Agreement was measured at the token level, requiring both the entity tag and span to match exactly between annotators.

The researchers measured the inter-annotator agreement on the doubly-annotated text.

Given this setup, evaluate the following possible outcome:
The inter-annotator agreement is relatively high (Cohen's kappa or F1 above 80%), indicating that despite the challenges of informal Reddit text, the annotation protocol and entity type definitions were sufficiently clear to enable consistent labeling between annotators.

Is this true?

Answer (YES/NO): NO